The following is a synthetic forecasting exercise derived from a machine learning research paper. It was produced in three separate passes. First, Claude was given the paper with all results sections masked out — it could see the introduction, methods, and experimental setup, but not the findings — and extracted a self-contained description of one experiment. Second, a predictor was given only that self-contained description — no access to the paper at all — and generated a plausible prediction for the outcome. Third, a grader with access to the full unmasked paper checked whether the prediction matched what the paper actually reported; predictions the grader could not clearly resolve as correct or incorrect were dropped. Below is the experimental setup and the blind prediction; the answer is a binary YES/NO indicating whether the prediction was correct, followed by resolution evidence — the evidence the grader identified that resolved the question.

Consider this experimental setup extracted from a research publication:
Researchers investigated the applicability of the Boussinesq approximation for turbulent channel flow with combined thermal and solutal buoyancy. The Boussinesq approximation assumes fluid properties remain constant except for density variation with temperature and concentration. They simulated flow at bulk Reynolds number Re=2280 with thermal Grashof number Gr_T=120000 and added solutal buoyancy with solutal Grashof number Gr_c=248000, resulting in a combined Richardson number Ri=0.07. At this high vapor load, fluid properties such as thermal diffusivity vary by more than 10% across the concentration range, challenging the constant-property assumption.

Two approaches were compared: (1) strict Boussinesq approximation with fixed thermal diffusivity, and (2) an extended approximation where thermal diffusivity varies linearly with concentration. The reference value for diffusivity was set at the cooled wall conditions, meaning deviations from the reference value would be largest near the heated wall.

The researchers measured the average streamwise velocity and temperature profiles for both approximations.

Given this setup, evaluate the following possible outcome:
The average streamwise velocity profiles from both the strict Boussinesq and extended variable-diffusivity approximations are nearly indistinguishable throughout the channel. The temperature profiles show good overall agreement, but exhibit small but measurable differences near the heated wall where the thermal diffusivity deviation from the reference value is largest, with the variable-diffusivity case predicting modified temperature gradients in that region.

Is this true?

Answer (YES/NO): YES